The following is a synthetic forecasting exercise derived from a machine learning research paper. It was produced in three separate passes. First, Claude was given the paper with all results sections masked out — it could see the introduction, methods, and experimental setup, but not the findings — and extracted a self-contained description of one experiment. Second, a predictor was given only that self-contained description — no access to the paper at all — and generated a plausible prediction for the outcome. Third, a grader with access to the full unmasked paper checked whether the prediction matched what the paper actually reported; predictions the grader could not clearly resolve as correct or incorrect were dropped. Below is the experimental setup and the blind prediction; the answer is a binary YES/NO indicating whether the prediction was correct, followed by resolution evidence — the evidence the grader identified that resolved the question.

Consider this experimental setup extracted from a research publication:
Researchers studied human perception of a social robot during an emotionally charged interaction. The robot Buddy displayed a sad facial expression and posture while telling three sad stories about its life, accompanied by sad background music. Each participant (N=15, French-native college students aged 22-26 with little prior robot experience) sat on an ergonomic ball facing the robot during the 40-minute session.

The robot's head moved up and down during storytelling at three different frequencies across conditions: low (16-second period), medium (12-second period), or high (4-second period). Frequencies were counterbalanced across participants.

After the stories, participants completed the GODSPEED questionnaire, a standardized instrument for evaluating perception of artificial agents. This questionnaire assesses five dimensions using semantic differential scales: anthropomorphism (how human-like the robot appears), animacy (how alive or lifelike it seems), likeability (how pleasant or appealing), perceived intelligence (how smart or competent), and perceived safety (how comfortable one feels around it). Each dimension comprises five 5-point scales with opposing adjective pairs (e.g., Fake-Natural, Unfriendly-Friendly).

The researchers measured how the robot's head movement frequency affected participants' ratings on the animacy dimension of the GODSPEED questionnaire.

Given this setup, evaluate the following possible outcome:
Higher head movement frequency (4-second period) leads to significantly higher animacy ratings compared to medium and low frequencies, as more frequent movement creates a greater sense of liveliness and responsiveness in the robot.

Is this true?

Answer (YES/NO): NO